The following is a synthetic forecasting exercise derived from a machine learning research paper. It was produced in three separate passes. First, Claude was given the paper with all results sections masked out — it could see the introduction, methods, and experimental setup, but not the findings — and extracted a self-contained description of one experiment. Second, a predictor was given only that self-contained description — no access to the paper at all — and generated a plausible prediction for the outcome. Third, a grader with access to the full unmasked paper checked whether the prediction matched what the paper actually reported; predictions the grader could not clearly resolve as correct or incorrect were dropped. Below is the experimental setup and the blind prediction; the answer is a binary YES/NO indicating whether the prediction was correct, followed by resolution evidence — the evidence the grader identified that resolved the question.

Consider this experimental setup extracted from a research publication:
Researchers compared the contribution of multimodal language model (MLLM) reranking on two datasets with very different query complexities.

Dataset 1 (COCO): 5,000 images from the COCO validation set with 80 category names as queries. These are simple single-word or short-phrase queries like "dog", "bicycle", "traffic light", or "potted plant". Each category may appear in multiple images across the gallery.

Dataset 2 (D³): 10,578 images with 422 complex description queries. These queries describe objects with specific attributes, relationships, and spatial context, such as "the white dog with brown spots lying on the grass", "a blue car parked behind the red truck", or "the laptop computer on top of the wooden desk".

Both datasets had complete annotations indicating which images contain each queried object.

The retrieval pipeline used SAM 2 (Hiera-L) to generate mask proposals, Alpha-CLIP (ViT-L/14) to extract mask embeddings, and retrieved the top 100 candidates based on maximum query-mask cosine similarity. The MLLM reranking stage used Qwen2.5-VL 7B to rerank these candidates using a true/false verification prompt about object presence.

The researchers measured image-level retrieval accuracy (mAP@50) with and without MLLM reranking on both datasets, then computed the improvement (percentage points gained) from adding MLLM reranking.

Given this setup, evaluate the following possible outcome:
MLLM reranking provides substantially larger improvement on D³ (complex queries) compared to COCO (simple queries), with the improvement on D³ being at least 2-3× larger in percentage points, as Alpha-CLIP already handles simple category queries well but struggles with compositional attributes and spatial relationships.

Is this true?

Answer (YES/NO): YES